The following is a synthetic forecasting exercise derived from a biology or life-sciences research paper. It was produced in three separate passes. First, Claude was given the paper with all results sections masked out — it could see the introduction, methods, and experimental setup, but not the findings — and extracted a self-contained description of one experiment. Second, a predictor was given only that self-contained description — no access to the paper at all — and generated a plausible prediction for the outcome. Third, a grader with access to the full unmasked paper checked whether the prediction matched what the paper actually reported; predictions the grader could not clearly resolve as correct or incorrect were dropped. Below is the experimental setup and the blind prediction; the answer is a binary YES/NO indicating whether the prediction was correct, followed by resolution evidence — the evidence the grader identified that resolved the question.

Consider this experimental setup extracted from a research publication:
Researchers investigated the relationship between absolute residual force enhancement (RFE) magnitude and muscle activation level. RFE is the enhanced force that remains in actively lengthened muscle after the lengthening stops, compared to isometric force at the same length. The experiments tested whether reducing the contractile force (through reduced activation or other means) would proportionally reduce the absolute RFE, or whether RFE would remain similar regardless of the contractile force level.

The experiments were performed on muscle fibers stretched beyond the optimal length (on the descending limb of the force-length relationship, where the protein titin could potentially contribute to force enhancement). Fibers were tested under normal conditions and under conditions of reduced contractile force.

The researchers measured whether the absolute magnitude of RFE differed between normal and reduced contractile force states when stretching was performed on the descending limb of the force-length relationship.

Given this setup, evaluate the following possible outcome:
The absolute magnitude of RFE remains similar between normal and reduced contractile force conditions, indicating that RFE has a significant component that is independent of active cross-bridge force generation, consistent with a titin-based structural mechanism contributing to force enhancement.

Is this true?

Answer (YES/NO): YES